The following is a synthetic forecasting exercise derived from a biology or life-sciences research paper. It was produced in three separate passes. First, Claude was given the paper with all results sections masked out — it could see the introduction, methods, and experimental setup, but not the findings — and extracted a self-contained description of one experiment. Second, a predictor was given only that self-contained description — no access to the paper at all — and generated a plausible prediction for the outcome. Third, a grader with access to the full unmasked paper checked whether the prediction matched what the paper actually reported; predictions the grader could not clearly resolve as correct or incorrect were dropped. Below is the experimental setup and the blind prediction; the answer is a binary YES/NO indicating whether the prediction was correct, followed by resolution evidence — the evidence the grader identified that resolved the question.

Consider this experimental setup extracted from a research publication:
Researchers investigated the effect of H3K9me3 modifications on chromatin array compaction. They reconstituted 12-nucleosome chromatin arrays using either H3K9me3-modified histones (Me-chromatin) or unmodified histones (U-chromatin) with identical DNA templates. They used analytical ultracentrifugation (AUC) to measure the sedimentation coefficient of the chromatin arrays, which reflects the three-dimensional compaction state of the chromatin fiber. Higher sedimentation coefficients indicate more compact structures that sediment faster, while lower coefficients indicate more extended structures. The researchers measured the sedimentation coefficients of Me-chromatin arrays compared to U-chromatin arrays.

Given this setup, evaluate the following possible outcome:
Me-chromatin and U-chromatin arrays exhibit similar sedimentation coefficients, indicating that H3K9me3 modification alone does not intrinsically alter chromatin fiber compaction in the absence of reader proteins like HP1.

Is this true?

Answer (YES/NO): NO